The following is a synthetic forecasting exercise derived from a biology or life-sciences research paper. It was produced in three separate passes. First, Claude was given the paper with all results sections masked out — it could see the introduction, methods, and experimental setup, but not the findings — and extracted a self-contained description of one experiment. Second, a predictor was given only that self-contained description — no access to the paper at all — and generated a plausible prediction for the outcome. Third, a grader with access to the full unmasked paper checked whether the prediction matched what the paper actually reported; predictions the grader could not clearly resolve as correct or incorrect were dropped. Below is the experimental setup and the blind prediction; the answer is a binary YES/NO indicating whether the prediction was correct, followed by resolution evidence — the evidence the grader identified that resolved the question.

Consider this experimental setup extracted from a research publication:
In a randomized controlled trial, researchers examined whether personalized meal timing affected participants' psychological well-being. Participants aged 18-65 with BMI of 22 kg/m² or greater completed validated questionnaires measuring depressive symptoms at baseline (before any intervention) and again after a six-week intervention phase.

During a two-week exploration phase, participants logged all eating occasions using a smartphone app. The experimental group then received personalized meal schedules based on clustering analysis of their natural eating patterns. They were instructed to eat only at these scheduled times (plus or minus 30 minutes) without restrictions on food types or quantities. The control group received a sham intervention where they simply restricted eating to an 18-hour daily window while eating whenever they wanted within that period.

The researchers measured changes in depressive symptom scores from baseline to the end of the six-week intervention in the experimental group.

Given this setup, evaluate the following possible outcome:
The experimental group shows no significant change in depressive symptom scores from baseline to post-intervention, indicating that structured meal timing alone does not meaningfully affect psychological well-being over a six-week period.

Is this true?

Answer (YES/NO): NO